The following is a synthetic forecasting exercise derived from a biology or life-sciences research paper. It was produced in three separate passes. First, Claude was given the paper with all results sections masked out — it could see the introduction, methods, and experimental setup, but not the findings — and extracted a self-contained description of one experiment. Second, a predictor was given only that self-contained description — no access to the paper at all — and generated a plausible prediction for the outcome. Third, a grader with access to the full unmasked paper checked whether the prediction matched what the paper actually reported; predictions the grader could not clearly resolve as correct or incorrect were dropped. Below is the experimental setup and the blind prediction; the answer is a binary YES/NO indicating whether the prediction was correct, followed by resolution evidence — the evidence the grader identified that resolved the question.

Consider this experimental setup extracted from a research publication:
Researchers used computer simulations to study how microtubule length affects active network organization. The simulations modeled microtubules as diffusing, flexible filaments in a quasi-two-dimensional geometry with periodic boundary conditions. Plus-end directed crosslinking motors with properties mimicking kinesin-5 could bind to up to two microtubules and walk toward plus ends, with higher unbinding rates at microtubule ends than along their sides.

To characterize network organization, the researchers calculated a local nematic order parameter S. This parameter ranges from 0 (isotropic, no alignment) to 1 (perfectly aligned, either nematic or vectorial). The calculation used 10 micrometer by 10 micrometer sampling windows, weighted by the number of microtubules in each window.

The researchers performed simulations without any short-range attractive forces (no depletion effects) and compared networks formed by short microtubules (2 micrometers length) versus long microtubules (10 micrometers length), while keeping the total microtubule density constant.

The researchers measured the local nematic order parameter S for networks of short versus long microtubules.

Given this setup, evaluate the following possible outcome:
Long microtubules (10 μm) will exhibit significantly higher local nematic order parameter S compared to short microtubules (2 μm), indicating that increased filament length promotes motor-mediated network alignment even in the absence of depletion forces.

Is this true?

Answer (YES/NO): YES